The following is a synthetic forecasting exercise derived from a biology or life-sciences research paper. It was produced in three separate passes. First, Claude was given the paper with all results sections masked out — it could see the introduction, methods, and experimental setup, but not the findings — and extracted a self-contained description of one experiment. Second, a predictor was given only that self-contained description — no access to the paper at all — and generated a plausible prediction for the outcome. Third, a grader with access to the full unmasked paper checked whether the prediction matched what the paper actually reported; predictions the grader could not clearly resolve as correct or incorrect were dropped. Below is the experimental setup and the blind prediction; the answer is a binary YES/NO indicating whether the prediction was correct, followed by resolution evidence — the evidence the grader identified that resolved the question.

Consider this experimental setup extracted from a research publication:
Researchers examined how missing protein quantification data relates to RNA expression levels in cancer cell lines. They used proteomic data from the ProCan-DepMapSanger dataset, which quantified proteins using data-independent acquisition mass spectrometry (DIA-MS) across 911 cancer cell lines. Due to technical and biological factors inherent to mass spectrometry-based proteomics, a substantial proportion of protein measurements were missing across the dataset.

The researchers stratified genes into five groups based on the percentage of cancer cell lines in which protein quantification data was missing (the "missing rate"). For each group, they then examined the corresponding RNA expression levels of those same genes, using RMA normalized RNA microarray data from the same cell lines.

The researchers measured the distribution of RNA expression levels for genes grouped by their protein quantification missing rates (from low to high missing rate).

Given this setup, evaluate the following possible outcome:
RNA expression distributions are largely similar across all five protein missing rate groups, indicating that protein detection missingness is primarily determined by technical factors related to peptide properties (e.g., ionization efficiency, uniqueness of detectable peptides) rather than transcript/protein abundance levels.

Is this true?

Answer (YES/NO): NO